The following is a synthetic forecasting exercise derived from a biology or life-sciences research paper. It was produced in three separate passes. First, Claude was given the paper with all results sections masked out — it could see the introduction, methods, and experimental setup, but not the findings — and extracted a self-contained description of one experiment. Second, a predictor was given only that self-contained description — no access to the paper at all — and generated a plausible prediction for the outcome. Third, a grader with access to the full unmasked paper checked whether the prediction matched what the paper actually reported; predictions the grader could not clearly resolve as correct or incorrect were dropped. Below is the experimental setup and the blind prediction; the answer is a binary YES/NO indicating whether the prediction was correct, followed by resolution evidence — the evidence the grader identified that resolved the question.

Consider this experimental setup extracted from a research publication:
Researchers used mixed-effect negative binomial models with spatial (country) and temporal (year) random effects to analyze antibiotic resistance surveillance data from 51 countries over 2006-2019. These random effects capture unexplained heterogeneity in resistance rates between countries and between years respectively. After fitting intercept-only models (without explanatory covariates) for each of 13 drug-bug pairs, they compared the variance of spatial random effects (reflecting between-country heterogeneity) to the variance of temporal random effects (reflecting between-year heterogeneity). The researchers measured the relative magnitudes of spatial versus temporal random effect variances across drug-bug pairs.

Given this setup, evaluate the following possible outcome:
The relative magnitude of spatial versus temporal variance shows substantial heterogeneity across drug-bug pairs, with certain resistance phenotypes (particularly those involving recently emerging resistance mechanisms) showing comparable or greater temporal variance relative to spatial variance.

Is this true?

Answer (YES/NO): NO